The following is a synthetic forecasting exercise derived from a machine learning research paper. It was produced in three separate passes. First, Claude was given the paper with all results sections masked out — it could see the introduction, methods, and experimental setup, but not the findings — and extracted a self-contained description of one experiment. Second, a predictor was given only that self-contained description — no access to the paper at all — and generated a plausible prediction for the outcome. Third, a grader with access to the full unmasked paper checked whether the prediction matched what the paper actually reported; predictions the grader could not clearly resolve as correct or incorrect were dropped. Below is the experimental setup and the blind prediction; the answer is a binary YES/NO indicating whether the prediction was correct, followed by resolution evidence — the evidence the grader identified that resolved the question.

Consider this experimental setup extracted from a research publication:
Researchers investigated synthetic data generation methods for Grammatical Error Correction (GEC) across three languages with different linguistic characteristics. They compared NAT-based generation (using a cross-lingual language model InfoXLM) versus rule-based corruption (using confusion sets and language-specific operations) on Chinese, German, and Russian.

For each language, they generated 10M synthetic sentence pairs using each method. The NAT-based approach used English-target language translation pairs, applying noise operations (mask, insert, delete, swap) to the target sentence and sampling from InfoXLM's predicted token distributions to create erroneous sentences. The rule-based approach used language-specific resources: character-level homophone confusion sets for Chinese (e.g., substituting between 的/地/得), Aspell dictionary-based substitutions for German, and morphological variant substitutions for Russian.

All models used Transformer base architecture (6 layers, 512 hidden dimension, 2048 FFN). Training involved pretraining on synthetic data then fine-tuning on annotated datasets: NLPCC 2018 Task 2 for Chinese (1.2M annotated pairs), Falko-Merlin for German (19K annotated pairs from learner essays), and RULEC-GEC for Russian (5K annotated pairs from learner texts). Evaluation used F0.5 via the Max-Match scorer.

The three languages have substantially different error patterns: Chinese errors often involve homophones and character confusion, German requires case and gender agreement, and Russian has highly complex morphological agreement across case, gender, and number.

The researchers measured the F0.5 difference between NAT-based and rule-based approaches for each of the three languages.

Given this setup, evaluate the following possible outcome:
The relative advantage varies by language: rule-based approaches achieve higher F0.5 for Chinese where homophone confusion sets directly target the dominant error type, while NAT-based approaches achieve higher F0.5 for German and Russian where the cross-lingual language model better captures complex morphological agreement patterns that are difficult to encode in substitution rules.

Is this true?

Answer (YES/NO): YES